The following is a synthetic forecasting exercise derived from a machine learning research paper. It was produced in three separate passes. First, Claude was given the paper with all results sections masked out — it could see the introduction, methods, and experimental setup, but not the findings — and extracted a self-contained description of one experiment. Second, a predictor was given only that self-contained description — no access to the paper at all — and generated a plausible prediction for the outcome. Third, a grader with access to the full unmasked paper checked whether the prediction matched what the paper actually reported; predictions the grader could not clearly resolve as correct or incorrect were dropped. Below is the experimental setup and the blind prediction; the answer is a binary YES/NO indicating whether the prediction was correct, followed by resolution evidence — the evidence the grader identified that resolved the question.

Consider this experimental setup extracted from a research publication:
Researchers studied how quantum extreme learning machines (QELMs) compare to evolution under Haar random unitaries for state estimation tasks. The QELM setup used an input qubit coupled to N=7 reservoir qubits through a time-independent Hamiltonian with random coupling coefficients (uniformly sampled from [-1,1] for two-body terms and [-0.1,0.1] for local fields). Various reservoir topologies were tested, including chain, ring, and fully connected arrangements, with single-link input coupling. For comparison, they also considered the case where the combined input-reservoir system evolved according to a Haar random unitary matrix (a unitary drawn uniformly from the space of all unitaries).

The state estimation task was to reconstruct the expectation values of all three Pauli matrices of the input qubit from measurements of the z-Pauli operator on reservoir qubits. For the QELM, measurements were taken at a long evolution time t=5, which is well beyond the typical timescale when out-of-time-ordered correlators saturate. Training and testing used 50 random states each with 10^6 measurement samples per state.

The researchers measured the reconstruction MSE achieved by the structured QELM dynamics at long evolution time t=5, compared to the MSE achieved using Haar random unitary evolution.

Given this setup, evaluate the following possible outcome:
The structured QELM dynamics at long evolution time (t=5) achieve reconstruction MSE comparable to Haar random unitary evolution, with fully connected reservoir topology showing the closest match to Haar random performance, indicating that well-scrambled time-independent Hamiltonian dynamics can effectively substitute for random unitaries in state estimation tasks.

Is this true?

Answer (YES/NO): NO